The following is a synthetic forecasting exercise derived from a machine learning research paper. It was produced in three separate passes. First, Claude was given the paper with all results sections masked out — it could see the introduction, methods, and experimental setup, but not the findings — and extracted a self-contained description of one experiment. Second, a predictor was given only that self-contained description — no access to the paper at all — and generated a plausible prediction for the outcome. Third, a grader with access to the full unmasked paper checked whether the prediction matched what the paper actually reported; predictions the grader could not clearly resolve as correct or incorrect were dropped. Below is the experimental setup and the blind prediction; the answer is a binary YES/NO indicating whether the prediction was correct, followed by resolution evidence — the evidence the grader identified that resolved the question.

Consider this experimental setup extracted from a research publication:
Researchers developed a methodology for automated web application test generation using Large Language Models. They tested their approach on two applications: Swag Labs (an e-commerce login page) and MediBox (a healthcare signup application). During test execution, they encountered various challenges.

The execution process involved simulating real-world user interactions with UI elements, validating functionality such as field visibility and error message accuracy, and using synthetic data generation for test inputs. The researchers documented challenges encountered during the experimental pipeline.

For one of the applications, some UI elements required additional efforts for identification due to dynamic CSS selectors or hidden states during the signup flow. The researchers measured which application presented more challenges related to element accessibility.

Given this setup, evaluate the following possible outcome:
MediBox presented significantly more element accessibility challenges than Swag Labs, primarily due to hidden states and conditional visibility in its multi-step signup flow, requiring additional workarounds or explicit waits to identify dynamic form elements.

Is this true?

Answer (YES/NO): NO